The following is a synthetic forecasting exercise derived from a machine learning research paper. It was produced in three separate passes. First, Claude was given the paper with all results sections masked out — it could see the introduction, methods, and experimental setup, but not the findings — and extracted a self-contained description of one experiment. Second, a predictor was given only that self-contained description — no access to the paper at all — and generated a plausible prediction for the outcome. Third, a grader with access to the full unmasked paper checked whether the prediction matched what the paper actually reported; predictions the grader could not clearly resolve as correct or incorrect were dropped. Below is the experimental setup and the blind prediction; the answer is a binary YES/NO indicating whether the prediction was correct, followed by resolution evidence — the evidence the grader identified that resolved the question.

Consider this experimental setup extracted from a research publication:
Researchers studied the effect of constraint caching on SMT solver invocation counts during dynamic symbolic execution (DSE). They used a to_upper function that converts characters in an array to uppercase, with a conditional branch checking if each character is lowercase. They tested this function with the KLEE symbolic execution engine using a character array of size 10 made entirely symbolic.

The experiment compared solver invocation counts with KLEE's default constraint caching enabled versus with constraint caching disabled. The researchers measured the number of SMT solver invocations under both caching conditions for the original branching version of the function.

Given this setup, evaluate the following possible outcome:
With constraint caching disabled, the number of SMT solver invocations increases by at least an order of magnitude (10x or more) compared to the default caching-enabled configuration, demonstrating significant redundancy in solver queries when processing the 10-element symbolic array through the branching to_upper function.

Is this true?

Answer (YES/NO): NO